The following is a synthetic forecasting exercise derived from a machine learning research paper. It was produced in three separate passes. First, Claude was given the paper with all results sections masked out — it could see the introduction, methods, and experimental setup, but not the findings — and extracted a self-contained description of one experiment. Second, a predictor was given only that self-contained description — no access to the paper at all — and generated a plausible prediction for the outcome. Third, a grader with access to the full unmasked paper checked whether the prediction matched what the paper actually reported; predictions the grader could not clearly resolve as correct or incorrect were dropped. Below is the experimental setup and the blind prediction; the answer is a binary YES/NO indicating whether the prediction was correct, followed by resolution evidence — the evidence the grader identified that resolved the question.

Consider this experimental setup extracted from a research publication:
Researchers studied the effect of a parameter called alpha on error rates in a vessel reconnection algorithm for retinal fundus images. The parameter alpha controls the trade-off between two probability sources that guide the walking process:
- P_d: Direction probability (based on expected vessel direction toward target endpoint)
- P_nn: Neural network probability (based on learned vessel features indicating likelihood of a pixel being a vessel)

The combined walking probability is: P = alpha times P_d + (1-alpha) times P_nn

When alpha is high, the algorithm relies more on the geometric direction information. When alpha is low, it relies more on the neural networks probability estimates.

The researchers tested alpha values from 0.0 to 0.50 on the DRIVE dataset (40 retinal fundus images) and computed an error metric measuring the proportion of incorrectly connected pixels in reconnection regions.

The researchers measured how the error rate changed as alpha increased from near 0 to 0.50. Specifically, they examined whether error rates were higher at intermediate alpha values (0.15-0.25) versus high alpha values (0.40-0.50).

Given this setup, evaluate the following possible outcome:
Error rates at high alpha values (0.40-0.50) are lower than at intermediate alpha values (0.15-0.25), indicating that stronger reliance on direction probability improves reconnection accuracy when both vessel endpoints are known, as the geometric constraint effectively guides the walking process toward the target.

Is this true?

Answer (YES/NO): NO